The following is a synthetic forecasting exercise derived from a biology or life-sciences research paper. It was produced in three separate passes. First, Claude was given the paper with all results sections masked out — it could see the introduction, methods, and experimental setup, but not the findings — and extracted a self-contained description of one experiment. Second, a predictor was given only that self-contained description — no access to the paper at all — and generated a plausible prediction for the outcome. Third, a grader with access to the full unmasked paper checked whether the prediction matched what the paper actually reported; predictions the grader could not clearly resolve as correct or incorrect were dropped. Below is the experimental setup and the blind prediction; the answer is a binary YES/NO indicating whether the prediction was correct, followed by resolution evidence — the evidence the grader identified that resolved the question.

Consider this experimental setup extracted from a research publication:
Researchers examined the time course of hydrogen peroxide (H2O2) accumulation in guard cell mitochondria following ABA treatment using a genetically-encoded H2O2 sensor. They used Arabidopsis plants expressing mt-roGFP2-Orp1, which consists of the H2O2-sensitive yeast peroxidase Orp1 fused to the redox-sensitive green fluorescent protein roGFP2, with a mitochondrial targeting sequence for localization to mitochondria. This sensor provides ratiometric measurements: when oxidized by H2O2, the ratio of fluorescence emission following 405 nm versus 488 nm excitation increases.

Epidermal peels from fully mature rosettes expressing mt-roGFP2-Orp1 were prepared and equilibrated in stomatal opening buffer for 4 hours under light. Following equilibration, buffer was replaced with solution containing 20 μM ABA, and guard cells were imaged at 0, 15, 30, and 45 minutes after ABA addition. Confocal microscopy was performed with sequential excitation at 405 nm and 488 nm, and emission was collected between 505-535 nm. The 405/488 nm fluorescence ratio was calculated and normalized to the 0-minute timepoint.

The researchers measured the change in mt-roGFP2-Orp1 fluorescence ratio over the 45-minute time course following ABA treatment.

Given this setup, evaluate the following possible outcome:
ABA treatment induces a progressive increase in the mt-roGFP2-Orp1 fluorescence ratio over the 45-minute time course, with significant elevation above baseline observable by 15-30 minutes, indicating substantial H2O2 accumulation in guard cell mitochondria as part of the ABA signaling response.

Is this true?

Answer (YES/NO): NO